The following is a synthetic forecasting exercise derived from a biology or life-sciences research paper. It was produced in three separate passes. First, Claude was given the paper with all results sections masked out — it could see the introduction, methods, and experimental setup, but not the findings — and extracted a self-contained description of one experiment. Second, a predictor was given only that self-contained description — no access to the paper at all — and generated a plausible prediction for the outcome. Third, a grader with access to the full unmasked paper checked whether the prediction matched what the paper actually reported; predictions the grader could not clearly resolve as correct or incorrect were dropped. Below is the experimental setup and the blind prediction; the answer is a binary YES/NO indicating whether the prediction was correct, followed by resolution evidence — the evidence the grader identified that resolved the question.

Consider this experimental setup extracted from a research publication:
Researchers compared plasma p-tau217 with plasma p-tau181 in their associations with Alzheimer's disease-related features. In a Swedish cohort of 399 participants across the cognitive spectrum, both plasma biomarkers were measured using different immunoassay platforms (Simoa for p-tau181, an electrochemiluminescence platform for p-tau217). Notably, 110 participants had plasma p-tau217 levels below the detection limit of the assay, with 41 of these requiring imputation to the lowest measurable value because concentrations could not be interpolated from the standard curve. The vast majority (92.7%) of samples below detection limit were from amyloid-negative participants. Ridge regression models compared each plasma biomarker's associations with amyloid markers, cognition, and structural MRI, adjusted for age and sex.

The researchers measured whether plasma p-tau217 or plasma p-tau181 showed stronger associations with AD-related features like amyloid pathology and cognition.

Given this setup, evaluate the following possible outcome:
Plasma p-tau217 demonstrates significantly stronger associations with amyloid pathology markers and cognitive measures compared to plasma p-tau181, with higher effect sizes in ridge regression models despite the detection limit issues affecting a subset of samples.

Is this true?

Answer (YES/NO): NO